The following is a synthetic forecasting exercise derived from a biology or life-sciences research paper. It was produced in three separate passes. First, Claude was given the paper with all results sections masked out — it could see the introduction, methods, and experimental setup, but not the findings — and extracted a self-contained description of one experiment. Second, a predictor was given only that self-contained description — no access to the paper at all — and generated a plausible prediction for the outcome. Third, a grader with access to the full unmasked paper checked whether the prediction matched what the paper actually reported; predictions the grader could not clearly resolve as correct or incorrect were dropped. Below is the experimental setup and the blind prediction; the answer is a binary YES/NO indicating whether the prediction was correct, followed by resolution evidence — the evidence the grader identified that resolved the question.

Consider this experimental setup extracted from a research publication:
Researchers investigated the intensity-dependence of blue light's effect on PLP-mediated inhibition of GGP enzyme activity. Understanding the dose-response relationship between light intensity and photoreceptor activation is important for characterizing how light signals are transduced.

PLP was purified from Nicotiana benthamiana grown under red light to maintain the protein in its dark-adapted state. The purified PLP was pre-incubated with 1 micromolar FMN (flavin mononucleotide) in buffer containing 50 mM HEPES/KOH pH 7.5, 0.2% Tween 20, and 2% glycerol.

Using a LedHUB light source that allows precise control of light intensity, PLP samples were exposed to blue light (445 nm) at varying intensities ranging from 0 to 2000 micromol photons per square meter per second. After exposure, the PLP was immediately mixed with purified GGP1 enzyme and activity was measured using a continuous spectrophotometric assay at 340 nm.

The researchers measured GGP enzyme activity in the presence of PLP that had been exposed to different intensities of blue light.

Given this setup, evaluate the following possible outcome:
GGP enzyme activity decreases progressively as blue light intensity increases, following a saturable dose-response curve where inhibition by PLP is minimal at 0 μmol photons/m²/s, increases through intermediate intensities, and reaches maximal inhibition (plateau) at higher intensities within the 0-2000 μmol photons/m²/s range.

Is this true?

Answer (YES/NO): NO